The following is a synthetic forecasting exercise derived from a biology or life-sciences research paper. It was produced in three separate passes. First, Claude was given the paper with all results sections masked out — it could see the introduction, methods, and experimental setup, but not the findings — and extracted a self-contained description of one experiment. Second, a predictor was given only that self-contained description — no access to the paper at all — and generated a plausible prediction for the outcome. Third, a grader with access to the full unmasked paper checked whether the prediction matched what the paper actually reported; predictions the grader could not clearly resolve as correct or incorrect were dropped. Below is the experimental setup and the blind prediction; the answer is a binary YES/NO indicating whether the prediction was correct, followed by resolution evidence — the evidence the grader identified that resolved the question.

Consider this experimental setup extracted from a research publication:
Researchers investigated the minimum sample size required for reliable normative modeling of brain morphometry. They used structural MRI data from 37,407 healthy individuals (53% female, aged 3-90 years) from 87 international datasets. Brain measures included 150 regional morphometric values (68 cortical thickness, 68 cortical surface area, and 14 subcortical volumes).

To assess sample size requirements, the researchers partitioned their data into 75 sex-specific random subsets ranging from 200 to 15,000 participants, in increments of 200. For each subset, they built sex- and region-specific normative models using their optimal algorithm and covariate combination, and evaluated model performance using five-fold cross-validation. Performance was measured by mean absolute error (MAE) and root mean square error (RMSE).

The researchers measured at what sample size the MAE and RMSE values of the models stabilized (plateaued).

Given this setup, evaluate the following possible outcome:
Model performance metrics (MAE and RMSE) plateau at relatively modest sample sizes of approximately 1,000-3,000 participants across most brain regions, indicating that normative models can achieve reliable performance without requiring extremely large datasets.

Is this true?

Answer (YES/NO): YES